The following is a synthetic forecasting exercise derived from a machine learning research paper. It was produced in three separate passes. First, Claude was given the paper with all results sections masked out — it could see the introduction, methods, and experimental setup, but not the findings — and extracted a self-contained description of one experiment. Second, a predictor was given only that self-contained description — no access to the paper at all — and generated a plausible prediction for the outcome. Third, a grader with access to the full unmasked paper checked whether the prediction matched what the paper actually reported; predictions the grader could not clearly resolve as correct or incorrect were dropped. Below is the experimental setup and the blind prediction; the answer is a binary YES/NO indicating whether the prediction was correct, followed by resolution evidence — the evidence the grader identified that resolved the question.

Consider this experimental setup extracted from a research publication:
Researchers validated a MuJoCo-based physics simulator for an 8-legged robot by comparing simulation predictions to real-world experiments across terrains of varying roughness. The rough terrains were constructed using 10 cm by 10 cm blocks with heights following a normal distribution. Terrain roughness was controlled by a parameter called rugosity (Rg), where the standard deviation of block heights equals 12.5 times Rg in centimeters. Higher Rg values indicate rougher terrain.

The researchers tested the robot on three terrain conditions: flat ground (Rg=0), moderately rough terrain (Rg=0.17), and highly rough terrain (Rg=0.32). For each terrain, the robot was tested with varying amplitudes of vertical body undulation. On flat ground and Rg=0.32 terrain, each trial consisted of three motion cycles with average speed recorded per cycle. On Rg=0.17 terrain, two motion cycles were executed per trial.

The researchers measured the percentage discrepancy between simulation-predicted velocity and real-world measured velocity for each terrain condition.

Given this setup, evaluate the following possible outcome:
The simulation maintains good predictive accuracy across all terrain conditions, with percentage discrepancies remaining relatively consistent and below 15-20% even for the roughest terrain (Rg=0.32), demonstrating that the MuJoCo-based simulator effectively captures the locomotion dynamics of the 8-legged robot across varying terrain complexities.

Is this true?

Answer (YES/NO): YES